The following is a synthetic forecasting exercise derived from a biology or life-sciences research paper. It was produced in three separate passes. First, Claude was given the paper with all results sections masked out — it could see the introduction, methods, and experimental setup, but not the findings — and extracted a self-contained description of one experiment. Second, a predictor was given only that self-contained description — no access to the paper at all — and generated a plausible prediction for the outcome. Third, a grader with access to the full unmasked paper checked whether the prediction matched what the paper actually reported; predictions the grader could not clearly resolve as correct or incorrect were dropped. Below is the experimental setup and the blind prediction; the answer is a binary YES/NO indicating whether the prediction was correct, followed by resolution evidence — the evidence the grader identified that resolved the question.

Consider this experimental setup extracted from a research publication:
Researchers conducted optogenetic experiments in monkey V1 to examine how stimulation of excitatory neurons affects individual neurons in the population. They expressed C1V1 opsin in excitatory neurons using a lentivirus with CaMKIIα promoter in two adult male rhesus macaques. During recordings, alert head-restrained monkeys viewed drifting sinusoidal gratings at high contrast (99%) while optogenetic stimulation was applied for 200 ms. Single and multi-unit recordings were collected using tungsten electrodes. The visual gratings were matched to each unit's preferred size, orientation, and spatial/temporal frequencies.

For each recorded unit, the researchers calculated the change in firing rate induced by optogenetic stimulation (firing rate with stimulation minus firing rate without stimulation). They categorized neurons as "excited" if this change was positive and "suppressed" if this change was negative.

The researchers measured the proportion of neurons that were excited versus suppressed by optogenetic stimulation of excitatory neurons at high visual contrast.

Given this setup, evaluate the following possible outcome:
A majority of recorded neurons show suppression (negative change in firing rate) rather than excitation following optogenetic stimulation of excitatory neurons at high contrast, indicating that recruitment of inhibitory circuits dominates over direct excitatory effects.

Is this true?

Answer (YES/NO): YES